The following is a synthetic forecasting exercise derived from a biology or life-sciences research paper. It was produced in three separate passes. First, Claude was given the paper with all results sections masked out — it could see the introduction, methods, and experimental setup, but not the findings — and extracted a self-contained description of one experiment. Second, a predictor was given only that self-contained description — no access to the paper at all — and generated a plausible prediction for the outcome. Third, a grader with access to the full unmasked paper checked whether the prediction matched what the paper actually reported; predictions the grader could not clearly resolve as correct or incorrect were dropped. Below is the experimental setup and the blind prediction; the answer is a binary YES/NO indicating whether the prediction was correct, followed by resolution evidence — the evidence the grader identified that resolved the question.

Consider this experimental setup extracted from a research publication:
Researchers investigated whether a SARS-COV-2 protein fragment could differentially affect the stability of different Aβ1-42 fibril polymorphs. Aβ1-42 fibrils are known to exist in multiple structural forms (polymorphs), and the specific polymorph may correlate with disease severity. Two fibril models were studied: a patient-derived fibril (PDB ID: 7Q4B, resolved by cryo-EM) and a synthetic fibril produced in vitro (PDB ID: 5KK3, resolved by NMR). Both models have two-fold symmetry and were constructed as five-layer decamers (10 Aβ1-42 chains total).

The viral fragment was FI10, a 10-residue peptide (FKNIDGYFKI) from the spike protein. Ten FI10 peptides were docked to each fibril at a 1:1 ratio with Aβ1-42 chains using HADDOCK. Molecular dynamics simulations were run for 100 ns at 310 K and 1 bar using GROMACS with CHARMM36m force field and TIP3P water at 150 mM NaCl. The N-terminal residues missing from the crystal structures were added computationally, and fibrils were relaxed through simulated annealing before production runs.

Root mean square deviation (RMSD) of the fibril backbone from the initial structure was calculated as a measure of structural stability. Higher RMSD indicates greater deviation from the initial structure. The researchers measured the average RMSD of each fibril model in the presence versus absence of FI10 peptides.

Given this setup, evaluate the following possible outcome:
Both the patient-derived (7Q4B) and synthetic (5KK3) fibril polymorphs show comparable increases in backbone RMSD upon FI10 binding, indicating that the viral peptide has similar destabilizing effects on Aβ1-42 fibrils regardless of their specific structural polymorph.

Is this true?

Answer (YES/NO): NO